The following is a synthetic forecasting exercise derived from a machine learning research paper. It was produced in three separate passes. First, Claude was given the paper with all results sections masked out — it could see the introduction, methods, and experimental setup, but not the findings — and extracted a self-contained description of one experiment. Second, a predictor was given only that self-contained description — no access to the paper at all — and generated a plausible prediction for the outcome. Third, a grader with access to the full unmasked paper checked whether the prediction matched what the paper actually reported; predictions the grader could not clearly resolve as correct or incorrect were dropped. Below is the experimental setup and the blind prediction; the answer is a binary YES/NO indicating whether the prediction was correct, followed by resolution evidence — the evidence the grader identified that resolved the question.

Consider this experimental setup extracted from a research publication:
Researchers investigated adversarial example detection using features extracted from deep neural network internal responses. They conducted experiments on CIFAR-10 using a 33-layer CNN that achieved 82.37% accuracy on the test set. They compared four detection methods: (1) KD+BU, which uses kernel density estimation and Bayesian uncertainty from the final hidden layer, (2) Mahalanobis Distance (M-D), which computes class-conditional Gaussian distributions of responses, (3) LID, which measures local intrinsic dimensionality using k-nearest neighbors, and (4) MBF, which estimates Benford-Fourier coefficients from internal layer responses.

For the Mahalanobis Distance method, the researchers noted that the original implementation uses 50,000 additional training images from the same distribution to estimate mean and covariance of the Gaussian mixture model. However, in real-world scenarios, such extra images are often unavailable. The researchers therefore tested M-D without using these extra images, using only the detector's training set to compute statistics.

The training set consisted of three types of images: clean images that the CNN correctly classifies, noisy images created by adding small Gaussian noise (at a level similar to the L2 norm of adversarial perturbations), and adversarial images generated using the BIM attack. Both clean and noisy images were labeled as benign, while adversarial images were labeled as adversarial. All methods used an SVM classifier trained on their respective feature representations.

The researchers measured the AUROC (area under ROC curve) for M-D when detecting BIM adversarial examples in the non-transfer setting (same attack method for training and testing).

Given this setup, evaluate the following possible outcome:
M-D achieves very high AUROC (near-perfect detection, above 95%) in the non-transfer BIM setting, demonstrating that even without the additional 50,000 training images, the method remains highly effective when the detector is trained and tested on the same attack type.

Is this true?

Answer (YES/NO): NO